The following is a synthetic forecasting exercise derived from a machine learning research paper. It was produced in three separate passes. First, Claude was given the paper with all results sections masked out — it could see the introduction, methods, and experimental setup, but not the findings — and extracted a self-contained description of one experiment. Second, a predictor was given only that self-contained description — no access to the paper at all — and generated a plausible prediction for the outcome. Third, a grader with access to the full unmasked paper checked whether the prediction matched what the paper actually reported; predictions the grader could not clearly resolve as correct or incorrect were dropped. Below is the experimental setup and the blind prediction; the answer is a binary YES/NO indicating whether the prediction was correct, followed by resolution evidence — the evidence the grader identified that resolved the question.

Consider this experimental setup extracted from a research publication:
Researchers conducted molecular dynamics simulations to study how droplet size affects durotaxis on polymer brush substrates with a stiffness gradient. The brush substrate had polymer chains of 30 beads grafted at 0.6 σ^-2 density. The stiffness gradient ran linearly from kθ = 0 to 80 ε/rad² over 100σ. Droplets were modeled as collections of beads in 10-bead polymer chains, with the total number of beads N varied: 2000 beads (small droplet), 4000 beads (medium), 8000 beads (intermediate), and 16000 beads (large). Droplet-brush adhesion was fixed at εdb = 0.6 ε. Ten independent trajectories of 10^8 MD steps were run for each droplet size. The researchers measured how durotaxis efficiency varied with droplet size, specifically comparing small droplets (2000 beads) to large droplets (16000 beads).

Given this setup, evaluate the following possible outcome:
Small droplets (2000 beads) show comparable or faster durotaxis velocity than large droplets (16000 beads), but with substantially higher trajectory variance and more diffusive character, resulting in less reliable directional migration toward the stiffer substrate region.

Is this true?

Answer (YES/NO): NO